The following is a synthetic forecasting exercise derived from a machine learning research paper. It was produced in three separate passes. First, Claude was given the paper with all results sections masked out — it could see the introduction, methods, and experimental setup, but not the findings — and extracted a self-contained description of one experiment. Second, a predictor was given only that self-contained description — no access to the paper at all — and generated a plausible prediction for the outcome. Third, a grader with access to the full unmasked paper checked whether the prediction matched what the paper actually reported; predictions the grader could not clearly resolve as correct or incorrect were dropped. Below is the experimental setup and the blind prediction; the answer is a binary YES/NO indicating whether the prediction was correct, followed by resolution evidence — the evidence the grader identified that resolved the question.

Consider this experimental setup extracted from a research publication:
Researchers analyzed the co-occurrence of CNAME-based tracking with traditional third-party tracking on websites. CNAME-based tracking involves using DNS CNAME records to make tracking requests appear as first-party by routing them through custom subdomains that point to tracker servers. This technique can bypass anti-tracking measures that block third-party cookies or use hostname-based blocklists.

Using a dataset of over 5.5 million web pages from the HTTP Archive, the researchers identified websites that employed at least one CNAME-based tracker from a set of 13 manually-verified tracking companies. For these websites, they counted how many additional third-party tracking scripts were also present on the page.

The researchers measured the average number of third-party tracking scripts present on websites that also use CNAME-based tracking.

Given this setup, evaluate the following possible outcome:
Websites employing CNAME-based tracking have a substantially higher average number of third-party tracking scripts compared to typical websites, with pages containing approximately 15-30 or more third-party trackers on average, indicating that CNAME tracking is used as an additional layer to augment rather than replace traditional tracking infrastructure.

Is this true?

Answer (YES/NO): YES